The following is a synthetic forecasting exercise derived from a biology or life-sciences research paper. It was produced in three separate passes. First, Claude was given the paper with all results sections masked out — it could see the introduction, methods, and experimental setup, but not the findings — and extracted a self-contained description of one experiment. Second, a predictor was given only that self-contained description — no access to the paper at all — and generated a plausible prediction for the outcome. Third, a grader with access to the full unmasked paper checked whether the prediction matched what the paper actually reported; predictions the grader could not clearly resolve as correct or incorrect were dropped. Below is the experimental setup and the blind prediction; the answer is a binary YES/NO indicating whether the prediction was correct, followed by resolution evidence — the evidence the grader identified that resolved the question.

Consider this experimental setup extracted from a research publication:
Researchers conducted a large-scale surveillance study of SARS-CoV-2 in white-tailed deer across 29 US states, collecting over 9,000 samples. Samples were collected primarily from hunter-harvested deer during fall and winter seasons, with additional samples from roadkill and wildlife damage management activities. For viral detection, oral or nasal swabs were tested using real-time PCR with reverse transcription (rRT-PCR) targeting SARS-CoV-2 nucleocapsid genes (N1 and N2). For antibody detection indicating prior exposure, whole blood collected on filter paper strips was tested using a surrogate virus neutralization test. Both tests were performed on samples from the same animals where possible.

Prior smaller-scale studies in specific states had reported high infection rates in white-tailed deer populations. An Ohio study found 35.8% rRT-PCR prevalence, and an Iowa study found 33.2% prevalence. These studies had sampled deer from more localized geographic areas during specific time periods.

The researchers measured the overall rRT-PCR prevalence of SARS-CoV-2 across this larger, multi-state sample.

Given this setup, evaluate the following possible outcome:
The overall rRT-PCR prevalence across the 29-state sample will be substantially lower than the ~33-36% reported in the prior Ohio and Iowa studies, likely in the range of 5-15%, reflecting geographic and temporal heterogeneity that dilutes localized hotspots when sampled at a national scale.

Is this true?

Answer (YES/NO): YES